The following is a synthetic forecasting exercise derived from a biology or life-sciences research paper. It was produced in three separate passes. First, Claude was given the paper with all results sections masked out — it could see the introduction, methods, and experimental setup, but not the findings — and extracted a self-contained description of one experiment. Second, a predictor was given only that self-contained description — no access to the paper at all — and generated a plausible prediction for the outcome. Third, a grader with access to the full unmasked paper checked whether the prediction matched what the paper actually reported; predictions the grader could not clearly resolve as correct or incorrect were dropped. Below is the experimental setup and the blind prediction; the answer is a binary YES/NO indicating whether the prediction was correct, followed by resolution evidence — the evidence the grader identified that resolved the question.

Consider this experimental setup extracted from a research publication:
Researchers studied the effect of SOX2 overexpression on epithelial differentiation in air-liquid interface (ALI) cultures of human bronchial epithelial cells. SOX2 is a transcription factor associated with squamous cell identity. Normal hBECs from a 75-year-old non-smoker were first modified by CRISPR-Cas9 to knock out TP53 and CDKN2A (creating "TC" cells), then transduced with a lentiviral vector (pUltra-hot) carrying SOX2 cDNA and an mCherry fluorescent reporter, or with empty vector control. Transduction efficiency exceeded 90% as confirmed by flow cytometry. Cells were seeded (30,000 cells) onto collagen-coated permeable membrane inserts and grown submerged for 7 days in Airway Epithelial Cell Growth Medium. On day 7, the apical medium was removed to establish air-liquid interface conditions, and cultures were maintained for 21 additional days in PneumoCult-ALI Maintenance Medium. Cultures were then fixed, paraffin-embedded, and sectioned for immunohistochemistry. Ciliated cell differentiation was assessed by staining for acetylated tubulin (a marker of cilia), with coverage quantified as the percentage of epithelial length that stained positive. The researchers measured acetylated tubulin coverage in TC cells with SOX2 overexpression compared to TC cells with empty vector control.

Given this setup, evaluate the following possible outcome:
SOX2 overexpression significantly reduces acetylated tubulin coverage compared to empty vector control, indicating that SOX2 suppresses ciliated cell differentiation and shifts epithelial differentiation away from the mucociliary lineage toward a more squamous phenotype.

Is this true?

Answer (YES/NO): YES